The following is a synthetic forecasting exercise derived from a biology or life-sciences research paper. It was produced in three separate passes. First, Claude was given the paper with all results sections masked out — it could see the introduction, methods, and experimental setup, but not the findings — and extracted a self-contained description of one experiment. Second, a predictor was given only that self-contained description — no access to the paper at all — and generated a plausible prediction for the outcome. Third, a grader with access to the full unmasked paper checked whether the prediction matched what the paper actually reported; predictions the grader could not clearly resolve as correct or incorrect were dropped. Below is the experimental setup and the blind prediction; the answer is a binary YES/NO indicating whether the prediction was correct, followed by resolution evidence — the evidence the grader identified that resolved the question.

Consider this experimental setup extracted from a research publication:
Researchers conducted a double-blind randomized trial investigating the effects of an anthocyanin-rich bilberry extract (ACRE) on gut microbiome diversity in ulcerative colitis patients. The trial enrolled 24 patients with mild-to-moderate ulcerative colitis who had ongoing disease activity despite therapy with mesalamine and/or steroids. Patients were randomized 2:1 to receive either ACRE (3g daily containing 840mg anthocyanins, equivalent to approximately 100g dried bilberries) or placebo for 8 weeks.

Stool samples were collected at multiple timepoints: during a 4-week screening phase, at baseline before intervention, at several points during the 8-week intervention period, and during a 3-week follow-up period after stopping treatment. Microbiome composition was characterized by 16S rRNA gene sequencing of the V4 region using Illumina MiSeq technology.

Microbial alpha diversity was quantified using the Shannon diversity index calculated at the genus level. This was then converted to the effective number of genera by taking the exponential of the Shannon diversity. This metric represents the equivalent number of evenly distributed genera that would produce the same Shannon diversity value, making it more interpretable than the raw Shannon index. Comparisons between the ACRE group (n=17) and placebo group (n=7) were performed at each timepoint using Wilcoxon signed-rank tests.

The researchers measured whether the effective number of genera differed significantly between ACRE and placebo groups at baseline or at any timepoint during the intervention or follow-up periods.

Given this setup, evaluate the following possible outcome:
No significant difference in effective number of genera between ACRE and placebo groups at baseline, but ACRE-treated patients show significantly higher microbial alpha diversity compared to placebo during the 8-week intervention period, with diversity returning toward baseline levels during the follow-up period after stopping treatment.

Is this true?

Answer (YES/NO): NO